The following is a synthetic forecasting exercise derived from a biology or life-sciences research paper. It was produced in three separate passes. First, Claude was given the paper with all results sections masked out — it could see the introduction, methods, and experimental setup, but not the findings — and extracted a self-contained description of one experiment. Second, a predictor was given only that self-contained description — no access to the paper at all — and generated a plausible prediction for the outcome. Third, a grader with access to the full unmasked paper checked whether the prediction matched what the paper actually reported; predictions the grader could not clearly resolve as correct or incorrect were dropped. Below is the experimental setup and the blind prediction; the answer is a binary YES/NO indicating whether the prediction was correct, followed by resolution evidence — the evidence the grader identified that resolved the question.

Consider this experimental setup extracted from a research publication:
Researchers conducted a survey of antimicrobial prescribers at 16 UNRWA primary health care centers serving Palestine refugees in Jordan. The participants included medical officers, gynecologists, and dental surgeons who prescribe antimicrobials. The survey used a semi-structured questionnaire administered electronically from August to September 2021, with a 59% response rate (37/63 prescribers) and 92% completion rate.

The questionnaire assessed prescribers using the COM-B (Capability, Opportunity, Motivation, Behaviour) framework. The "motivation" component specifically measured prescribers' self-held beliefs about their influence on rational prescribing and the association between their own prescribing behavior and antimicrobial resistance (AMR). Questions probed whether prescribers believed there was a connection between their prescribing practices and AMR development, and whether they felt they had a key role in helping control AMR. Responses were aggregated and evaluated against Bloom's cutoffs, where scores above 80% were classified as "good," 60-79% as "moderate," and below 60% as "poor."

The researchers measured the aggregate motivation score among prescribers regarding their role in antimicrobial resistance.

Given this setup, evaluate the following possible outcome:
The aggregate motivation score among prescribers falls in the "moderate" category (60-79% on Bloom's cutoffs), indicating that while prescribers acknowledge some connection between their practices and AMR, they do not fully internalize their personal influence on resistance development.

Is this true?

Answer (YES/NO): NO